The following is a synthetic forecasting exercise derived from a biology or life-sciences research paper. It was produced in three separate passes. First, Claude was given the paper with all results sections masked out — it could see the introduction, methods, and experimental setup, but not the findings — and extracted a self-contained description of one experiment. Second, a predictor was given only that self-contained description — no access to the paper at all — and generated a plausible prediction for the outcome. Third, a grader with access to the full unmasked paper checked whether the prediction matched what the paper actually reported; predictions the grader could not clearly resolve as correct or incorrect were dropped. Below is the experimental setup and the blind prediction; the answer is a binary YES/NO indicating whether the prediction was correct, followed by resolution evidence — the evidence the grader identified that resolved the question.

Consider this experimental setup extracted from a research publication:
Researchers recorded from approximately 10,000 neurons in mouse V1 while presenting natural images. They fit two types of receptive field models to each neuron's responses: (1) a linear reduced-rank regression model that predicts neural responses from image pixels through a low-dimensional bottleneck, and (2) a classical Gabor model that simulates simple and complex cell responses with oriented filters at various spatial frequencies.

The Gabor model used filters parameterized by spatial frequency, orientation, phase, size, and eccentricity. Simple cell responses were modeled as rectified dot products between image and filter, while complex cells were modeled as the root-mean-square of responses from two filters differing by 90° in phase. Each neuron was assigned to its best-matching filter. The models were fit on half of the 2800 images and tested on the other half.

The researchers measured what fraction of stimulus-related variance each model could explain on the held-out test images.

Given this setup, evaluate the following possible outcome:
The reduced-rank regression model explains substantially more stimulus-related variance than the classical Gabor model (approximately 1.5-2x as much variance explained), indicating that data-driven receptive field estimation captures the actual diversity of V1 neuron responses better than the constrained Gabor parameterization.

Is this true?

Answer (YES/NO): NO